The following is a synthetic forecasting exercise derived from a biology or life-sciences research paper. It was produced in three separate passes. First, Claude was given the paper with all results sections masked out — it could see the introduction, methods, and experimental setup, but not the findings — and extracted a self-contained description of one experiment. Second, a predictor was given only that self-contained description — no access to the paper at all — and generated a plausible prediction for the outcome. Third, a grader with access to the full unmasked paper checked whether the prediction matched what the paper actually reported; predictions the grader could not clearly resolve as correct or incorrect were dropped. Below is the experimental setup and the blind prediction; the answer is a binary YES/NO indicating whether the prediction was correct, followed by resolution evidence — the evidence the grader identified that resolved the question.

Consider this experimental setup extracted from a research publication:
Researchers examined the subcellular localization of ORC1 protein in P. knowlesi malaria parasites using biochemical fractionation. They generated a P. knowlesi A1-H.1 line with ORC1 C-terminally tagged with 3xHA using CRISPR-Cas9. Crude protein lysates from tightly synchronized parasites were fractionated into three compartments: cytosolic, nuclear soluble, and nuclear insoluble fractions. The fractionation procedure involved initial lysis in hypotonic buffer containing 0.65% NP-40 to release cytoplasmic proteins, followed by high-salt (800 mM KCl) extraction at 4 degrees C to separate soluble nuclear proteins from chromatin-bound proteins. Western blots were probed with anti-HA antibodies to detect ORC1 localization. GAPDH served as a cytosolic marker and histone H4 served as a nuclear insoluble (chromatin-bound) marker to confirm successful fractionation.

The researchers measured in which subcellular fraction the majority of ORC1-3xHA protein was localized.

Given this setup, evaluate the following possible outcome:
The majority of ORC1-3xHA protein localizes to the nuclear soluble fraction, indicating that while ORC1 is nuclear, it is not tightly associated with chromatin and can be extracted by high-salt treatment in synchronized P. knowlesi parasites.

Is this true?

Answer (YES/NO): YES